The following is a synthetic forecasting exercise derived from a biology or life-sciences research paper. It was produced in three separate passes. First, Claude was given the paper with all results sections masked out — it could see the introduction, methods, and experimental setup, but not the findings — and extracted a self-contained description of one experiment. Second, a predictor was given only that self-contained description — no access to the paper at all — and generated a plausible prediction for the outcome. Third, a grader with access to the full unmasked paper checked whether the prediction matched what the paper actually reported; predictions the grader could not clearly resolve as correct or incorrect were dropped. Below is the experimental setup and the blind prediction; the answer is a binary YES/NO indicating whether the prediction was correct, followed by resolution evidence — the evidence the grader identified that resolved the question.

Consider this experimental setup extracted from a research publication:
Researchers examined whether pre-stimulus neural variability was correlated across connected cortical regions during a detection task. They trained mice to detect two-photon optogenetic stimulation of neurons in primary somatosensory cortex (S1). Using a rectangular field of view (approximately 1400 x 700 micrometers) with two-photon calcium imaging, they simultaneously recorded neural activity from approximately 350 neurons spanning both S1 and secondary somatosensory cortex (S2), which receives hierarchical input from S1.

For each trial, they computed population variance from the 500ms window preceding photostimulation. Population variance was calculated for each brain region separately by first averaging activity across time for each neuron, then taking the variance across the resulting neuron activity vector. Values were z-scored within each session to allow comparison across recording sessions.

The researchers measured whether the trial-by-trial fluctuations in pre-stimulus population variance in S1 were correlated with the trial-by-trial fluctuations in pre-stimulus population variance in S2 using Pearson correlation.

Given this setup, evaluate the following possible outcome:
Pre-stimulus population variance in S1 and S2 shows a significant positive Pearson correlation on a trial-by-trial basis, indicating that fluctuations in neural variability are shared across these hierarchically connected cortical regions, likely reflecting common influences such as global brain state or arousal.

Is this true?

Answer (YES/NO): YES